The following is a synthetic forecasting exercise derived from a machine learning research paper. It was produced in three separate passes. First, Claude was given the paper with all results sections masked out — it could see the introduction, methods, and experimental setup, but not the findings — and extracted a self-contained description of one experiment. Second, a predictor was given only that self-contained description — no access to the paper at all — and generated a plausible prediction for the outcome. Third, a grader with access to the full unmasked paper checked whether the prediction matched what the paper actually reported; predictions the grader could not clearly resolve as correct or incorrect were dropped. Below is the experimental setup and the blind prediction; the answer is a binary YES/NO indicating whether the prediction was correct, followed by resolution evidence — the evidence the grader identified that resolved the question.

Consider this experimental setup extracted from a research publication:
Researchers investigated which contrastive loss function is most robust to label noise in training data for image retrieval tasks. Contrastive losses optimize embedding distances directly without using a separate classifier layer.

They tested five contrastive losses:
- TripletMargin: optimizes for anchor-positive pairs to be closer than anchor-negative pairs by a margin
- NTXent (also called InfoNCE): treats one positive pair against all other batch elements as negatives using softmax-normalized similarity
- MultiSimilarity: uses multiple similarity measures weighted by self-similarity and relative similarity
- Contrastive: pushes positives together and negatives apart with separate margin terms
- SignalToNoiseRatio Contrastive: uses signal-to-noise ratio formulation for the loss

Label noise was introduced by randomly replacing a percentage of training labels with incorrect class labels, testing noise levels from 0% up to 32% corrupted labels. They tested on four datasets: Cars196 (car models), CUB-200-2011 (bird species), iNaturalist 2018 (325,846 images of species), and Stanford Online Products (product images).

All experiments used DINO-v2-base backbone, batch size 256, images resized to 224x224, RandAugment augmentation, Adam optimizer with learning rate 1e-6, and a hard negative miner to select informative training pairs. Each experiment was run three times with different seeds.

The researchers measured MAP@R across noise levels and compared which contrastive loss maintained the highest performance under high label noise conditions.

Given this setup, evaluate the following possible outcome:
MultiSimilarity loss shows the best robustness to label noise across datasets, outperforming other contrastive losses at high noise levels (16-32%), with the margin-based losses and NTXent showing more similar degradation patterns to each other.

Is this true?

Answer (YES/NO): NO